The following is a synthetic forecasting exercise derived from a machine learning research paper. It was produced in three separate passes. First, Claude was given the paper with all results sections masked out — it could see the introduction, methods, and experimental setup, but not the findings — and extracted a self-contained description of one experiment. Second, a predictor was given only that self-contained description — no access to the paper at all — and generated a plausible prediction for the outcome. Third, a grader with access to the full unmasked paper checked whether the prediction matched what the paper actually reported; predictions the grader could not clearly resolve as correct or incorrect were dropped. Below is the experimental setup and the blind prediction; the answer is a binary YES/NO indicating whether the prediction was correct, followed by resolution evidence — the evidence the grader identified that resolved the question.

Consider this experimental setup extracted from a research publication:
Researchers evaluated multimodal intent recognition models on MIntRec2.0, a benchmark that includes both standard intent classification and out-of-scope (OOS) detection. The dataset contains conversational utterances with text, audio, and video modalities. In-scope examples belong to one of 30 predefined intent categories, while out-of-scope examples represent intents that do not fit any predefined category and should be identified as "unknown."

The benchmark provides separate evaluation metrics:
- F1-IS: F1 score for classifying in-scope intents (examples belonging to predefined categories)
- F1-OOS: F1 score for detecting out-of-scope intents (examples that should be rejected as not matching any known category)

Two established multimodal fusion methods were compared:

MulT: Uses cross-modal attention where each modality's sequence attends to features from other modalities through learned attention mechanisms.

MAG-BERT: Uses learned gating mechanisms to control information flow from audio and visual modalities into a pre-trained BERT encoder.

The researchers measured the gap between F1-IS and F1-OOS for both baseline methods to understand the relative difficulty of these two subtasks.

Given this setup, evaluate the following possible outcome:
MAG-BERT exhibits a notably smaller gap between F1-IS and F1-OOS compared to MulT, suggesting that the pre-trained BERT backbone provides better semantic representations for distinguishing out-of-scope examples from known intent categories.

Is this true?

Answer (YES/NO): NO